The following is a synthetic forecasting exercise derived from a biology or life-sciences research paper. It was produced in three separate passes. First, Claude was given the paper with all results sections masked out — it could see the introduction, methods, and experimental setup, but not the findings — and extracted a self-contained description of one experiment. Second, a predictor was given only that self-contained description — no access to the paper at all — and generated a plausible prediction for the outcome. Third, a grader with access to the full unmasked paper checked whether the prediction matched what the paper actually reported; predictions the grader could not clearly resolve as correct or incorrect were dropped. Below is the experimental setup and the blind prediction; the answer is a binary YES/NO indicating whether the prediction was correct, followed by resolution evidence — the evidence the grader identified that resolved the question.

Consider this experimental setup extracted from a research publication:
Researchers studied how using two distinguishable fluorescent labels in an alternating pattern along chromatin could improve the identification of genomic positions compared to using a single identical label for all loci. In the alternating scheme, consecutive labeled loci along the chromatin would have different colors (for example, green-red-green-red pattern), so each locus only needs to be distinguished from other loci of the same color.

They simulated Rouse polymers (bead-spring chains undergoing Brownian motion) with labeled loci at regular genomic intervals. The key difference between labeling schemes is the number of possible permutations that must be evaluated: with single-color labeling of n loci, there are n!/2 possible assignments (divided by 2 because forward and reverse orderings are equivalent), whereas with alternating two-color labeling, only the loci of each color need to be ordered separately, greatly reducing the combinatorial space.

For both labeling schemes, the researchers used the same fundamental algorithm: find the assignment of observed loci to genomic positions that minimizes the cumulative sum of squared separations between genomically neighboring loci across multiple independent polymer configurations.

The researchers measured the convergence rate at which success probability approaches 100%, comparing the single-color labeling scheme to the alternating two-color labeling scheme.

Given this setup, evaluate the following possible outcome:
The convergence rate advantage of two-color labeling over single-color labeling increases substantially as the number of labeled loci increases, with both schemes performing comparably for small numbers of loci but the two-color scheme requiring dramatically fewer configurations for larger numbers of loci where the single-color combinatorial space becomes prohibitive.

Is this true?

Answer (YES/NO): NO